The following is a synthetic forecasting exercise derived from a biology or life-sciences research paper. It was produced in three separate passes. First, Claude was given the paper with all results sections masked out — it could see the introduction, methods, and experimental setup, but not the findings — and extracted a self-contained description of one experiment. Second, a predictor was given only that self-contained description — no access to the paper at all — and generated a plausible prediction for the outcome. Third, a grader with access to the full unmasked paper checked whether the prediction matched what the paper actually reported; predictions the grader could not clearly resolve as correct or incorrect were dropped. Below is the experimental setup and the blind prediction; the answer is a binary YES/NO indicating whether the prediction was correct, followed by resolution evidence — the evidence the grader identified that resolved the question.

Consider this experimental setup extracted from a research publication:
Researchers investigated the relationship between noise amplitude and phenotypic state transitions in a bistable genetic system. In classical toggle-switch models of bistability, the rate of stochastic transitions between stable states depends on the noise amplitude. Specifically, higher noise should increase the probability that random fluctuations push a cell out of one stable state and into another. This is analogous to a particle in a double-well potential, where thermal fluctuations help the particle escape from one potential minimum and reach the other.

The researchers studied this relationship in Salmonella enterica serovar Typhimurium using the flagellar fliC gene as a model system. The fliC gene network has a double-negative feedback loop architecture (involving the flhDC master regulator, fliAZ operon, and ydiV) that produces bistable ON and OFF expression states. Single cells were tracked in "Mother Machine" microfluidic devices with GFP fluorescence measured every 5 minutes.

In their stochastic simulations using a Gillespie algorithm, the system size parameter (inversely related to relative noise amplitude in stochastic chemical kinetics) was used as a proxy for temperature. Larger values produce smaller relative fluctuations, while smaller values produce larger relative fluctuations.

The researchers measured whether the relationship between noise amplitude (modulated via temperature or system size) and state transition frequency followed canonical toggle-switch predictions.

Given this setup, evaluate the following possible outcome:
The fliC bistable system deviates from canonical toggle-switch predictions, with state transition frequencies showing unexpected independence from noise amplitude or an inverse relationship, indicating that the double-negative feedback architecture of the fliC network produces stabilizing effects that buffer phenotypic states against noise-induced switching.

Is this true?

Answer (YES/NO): NO